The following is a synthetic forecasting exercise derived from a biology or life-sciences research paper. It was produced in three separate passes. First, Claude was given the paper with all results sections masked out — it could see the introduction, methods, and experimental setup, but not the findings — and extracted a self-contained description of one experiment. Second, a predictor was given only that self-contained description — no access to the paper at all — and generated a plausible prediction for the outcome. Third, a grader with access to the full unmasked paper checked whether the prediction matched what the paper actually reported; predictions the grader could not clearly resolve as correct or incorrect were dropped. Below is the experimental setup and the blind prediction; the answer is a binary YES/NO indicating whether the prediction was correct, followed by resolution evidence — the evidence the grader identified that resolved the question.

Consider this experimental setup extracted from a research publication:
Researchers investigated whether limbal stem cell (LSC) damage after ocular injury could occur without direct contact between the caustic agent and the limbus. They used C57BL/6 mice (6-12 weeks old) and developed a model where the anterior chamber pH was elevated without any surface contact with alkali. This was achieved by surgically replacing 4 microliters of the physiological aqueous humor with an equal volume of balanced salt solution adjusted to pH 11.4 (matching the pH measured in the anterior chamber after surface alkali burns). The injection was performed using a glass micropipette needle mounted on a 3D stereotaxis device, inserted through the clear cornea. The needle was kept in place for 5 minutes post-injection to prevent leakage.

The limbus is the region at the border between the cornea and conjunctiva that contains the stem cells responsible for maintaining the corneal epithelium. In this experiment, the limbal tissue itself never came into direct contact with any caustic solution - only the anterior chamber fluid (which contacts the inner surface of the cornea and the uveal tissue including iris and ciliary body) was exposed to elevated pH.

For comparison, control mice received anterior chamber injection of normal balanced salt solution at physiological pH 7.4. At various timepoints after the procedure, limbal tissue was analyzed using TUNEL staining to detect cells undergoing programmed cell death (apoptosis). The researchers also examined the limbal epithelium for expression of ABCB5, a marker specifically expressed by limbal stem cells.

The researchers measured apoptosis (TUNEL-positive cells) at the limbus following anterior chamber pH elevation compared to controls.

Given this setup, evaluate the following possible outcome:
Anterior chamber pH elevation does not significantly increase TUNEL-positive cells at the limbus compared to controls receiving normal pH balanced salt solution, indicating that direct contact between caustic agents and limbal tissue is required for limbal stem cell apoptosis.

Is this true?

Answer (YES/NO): NO